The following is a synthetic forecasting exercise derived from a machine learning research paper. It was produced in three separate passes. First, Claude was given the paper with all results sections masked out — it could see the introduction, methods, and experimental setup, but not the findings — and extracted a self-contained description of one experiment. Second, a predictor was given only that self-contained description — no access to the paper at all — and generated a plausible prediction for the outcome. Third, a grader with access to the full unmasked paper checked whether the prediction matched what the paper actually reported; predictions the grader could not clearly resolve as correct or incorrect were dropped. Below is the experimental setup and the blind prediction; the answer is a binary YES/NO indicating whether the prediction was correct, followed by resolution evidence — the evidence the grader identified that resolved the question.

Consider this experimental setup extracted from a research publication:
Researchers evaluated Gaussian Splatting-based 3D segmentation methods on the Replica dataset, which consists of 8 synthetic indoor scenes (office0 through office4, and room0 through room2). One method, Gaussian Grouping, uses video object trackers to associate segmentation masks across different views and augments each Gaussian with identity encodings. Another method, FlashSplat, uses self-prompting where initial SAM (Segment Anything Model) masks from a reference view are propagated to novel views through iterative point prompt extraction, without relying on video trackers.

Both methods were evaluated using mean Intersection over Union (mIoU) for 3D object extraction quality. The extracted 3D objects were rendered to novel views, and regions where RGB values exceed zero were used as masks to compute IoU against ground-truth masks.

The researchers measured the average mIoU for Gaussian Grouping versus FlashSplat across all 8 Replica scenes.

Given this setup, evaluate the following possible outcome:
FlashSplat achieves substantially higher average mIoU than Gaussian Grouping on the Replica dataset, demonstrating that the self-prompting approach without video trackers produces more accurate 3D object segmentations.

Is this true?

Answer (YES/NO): YES